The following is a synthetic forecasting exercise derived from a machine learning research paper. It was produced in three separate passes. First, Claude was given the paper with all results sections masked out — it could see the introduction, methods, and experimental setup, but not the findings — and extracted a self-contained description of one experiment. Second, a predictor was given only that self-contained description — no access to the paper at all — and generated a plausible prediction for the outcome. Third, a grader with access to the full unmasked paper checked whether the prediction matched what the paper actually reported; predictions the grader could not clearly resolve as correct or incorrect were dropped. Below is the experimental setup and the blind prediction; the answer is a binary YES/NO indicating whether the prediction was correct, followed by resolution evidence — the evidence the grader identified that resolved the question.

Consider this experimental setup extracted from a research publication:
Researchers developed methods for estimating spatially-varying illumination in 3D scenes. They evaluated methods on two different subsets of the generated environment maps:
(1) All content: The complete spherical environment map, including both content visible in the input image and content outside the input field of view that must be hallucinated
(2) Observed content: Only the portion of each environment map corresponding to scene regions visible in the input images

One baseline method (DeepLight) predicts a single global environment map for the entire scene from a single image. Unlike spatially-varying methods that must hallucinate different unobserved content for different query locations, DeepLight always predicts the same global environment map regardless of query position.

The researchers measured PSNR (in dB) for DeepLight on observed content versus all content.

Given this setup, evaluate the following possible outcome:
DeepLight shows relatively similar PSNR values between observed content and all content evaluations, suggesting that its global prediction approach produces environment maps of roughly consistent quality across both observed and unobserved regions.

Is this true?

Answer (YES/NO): YES